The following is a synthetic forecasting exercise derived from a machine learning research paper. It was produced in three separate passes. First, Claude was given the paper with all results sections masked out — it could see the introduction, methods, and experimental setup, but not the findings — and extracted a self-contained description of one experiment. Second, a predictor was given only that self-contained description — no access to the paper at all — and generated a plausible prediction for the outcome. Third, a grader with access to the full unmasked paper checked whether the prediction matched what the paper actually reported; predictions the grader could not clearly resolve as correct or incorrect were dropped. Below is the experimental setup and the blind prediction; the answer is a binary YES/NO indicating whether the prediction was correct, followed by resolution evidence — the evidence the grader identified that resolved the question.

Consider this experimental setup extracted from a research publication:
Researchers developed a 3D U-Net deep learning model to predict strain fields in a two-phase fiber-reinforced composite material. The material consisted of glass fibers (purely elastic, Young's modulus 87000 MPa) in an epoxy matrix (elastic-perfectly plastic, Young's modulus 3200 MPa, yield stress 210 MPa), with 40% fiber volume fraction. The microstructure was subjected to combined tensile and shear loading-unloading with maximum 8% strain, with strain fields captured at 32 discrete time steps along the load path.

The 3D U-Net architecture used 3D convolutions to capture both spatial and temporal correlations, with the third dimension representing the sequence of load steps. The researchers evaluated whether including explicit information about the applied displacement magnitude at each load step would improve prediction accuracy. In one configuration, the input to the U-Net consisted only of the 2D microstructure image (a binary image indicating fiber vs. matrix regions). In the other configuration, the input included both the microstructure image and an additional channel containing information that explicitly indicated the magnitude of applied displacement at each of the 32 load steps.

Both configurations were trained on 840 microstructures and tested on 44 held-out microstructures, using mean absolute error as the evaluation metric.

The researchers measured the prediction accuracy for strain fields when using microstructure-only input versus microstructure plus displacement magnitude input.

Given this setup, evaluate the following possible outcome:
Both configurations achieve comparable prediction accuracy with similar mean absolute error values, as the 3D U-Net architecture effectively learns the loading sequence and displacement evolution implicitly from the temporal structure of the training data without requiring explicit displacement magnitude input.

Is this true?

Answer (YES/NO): NO